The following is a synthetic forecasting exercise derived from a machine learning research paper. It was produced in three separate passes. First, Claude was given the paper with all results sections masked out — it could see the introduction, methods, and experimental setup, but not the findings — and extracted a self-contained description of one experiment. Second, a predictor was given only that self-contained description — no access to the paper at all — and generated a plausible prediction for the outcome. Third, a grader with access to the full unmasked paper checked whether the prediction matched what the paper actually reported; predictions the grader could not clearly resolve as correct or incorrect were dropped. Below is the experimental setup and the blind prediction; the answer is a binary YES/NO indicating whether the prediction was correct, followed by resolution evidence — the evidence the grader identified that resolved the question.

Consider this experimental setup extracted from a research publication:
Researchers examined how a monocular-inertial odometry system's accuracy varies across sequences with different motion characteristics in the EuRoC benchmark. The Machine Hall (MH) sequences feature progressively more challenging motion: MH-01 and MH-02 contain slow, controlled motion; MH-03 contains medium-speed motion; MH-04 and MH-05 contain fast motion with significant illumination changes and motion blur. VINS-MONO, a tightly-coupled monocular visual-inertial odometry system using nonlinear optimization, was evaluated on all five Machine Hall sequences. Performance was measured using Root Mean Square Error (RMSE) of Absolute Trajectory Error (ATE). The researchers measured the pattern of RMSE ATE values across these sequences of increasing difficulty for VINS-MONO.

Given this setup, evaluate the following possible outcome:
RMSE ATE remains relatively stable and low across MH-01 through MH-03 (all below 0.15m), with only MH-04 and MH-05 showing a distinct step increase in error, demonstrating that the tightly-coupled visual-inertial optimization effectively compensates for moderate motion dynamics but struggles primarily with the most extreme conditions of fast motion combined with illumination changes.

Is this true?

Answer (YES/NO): NO